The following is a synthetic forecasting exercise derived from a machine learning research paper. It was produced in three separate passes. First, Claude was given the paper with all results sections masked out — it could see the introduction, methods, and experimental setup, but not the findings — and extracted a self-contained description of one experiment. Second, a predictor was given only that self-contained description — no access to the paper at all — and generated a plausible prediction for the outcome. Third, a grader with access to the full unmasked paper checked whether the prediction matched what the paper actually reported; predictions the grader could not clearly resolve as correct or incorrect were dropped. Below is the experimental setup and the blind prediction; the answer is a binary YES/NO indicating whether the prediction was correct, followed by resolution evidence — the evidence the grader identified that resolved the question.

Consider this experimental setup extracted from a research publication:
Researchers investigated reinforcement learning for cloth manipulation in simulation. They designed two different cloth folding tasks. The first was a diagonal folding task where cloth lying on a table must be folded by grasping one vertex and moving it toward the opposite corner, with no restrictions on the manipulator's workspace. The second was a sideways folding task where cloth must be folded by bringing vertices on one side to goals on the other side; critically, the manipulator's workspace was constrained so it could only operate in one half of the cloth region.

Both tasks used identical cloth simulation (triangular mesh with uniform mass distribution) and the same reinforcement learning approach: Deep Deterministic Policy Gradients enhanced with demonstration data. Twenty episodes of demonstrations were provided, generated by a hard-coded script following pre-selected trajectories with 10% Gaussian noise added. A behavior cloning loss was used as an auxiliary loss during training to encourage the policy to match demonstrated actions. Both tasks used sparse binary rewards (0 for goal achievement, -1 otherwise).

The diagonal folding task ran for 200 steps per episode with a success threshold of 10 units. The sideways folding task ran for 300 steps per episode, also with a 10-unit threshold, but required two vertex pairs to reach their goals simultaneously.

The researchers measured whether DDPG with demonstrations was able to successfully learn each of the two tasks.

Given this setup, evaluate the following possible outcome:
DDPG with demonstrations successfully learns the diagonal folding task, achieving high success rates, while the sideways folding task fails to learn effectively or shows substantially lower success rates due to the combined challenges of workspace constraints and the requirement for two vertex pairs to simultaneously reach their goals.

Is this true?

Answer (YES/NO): NO